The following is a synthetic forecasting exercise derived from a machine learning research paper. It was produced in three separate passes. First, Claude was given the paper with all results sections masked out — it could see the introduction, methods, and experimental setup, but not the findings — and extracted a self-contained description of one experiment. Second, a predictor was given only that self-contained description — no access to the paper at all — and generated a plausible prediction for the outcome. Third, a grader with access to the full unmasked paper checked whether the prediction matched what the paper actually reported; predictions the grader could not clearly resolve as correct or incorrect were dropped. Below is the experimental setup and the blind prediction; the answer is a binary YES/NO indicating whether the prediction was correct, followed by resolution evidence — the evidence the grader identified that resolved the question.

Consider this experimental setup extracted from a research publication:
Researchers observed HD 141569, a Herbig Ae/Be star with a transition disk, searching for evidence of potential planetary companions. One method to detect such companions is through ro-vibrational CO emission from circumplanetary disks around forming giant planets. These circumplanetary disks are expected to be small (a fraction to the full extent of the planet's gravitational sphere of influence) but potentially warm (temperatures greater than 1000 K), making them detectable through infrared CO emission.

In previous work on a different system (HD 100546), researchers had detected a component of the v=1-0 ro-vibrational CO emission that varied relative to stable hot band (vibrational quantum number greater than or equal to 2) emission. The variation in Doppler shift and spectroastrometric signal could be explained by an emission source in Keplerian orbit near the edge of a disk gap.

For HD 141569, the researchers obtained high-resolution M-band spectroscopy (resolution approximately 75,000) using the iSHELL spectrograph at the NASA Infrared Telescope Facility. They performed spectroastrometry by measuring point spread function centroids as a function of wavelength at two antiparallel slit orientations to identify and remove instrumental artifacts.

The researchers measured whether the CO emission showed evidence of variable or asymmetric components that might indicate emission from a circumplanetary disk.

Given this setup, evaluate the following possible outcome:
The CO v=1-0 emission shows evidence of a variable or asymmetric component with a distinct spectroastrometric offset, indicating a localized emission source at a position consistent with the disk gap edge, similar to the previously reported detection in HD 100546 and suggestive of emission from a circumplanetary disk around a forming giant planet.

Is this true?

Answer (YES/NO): NO